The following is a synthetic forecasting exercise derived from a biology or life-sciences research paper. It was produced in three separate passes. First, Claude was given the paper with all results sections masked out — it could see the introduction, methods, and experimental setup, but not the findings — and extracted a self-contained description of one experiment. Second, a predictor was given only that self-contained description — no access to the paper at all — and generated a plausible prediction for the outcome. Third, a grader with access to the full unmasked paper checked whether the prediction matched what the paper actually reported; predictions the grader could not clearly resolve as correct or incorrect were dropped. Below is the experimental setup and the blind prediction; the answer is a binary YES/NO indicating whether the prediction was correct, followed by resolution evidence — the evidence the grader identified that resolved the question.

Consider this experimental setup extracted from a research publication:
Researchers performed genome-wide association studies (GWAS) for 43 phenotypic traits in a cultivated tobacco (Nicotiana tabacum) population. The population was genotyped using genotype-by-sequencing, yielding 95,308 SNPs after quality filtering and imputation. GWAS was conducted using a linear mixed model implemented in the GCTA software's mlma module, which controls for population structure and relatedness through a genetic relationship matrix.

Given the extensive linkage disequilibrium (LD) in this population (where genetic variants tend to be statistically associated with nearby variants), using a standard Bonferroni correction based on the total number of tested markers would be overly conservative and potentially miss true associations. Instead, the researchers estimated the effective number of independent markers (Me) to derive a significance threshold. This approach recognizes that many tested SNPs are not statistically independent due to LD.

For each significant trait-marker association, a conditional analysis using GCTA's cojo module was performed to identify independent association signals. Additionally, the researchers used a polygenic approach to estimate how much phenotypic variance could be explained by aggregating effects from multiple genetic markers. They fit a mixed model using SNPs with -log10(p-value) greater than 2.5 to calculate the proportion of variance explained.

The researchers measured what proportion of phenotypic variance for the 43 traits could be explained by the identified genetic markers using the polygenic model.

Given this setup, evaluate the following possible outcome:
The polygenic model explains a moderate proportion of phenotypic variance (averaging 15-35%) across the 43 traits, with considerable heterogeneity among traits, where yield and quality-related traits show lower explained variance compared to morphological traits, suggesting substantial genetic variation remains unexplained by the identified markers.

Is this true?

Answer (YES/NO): NO